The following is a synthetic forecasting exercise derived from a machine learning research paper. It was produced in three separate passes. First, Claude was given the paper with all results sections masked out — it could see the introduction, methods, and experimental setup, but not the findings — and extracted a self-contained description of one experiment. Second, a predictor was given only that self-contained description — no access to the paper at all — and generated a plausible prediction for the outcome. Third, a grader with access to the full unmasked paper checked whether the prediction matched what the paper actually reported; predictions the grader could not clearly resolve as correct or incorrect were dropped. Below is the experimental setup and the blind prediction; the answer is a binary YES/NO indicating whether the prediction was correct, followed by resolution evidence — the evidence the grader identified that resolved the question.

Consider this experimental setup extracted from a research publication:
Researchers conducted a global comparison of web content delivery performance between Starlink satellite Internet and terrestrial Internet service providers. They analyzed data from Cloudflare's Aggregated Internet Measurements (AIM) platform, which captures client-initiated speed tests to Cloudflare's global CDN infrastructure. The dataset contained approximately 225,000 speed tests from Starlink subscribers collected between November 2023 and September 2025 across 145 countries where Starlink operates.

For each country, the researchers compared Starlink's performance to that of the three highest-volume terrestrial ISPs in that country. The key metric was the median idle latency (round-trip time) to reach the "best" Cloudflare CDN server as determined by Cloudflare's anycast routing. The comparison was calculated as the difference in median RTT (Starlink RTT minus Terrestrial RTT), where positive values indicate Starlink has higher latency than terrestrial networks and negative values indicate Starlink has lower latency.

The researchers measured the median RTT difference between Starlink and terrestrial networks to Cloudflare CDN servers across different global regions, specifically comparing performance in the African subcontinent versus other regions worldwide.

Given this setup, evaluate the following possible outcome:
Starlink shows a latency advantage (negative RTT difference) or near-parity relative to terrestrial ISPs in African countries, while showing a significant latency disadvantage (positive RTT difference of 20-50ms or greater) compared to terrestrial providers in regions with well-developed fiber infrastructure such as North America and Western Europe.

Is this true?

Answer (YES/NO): YES